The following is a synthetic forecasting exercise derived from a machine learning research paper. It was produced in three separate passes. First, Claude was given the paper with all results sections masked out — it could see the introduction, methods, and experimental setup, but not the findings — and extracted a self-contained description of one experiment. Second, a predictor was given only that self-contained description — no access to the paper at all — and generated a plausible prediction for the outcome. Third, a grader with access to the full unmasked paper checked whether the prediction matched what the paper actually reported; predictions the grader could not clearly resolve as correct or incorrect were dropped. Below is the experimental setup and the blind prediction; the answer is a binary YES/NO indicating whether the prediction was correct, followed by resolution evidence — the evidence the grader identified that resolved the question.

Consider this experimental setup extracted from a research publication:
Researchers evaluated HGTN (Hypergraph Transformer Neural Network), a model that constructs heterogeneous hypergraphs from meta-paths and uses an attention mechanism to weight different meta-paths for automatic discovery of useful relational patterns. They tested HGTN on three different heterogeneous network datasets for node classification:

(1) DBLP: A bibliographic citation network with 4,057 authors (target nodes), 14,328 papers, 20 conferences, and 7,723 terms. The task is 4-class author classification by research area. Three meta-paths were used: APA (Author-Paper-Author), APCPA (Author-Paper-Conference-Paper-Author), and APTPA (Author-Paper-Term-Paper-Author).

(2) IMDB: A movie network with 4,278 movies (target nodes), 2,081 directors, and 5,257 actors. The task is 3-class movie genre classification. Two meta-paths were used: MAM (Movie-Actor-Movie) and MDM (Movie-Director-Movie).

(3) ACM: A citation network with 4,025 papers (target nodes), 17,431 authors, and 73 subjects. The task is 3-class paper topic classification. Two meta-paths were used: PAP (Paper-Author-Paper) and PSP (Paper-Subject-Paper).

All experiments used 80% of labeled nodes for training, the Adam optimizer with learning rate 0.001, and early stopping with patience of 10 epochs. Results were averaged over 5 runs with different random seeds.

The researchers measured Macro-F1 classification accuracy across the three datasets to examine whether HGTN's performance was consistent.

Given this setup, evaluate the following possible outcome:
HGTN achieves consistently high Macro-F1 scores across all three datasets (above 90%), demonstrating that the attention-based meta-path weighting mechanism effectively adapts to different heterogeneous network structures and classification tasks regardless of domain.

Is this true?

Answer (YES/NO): NO